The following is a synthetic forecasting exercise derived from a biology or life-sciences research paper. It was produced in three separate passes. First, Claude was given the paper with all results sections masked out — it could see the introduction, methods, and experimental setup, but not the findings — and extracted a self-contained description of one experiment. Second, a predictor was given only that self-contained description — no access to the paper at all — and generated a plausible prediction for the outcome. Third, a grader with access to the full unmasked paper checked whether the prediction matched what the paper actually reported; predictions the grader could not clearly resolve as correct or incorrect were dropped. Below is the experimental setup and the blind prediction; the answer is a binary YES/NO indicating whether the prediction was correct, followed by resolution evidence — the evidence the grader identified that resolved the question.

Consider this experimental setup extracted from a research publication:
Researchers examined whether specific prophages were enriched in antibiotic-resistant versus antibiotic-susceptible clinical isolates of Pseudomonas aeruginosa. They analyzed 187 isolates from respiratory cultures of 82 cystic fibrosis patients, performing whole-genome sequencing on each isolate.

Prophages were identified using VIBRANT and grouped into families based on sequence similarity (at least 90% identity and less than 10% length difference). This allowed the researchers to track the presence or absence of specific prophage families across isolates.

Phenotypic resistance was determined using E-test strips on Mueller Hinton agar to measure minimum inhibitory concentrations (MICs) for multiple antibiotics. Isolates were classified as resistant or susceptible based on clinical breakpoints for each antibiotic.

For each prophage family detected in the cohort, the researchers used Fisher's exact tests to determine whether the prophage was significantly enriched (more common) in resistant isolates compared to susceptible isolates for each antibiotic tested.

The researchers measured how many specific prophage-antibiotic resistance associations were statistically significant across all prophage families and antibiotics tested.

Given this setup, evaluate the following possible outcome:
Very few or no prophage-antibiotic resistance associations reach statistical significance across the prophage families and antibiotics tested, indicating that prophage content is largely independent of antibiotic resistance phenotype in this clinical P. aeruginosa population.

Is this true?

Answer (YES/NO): YES